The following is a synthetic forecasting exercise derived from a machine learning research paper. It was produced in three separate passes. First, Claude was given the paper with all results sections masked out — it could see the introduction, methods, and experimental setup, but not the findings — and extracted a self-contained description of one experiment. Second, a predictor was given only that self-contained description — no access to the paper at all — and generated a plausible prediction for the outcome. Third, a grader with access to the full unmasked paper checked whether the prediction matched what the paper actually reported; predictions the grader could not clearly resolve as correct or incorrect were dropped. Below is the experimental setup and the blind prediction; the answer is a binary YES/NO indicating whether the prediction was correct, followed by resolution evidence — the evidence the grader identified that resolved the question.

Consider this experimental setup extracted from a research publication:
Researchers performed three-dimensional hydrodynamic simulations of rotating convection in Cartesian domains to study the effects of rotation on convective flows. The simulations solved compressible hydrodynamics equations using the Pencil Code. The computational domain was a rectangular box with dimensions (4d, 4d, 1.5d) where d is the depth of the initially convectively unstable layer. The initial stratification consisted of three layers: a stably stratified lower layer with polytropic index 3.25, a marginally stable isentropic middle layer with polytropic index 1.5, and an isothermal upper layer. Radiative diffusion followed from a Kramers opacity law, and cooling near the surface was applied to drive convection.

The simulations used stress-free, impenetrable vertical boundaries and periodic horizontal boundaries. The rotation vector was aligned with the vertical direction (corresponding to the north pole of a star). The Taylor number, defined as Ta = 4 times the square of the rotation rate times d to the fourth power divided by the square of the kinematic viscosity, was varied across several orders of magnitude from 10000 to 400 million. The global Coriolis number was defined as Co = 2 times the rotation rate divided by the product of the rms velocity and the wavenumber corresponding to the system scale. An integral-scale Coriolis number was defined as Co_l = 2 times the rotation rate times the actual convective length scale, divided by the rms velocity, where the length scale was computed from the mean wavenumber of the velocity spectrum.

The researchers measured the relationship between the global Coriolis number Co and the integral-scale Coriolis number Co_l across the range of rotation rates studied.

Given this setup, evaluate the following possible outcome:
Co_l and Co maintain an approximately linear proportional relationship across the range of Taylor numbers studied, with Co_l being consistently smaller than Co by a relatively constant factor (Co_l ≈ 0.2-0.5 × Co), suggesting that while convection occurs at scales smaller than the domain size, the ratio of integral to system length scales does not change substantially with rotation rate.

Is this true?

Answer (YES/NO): NO